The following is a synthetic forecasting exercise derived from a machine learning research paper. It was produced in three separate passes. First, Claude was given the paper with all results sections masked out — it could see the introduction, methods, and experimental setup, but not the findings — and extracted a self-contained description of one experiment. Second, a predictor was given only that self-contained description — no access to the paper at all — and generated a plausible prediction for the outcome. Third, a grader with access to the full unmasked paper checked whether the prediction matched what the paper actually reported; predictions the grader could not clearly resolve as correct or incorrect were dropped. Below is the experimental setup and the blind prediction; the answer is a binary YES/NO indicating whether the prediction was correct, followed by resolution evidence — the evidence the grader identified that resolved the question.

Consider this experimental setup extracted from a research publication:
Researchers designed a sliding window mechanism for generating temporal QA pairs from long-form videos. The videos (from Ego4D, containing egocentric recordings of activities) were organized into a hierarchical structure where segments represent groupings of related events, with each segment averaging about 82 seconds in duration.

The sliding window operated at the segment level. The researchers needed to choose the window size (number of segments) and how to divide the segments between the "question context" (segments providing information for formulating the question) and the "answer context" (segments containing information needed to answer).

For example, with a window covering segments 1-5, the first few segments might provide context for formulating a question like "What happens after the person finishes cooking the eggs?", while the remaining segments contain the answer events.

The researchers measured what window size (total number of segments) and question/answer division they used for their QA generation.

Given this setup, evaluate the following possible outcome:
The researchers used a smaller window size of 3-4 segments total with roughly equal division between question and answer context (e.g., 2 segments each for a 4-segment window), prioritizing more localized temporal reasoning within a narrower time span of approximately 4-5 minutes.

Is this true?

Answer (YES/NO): NO